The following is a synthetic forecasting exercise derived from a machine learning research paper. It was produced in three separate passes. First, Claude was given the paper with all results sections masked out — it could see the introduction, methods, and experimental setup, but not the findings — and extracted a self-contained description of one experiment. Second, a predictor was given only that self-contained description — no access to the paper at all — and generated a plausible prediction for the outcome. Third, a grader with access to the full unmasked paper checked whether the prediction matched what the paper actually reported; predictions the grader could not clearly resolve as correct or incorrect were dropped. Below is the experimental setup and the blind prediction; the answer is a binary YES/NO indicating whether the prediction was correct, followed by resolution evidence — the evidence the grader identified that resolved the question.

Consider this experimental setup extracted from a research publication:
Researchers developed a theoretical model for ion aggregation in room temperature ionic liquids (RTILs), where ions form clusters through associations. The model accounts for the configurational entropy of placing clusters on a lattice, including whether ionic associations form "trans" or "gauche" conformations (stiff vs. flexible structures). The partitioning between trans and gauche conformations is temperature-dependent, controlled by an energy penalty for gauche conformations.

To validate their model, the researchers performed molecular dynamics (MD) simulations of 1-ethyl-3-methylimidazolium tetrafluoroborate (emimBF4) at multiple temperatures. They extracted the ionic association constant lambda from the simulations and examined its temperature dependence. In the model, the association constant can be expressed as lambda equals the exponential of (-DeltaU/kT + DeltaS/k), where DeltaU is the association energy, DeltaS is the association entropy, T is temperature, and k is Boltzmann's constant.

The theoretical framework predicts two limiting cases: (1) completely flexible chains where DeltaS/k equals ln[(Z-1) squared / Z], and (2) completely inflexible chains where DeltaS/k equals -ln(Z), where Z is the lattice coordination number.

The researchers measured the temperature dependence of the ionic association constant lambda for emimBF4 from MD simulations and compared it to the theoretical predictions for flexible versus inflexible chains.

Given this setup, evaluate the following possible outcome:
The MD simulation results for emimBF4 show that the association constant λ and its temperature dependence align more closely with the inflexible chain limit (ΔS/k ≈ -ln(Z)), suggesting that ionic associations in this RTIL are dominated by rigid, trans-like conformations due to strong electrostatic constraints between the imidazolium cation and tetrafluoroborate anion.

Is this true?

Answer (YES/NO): YES